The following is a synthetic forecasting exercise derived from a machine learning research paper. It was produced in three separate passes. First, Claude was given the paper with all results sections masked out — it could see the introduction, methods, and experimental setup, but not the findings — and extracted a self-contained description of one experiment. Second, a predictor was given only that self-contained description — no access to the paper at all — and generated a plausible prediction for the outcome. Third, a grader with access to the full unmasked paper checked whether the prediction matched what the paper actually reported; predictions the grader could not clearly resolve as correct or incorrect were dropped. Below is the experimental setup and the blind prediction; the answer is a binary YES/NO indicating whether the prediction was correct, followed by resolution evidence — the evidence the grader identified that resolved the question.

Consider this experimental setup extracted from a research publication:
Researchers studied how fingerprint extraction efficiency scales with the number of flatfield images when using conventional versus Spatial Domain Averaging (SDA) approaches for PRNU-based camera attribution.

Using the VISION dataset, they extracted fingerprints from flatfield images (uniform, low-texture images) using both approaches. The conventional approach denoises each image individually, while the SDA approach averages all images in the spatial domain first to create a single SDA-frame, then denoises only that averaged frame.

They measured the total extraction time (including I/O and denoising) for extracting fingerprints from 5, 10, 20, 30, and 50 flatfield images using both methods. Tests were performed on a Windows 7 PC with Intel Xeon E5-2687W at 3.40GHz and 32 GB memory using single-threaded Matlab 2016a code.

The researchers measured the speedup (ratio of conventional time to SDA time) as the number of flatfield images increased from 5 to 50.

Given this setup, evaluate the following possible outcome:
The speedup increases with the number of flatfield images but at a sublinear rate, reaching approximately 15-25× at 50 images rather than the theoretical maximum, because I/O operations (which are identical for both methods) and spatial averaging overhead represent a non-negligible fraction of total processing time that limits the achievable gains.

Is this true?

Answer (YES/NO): NO